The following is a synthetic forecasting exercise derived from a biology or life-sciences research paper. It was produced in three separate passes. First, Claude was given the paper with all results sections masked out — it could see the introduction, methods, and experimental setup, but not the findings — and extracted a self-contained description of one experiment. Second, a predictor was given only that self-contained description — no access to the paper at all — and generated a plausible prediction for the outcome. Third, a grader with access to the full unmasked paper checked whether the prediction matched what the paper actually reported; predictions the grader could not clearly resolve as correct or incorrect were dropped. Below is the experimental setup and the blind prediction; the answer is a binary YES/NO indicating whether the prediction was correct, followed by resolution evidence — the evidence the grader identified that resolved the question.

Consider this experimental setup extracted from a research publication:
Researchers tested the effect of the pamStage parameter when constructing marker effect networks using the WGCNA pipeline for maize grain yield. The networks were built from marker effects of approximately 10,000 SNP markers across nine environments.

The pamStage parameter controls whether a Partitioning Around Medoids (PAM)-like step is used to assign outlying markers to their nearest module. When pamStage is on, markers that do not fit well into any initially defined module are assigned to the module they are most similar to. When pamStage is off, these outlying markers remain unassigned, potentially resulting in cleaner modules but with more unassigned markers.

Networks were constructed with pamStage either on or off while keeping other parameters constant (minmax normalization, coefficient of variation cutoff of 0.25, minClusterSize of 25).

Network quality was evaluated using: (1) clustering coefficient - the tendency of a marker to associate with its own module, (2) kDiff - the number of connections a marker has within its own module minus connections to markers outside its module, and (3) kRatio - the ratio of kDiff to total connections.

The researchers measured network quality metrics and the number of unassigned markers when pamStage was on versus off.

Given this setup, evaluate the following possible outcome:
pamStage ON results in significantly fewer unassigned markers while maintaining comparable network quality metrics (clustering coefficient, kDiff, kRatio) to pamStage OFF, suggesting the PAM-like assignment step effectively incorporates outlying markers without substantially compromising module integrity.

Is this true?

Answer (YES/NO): NO